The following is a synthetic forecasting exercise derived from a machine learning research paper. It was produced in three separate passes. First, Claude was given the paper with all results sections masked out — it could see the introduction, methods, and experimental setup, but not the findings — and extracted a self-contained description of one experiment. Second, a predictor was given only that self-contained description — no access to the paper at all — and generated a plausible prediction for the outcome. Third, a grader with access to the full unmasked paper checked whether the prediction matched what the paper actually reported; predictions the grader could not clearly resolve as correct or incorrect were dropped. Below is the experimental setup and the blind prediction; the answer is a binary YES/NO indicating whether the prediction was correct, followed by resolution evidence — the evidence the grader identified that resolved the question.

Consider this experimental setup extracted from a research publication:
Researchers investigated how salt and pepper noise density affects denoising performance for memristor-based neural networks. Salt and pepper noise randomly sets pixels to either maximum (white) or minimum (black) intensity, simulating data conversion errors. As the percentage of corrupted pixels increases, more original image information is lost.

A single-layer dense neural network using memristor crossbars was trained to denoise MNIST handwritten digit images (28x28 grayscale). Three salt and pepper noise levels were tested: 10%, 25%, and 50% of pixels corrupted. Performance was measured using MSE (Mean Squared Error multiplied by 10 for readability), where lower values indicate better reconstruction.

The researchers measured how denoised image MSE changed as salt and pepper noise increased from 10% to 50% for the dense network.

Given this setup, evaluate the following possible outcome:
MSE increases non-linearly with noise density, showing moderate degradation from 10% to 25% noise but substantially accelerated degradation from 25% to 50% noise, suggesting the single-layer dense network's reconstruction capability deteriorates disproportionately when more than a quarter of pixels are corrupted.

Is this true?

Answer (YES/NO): NO